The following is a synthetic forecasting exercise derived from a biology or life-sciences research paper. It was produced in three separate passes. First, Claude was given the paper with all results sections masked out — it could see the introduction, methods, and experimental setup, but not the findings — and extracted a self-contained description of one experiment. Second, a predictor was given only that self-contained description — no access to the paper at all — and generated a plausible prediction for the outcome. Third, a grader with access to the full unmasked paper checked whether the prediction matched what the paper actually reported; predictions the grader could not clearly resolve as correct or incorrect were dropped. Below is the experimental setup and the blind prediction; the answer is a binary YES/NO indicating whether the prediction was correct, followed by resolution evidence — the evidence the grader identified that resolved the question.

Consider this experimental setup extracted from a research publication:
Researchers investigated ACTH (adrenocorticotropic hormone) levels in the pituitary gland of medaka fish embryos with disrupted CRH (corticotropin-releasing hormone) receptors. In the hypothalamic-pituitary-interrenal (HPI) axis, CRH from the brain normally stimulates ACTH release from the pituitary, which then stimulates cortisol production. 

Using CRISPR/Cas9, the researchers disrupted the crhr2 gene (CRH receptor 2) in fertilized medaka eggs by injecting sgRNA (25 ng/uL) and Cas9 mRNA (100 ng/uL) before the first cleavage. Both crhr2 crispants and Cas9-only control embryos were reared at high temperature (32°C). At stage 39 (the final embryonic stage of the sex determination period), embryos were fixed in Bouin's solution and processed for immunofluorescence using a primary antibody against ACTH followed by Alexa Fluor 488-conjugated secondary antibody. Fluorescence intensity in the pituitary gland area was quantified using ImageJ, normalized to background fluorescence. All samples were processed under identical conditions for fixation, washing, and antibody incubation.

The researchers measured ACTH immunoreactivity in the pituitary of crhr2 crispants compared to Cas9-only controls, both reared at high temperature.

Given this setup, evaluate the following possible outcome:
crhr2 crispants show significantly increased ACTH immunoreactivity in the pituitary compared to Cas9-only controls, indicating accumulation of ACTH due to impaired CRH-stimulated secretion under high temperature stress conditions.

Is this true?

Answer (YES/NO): YES